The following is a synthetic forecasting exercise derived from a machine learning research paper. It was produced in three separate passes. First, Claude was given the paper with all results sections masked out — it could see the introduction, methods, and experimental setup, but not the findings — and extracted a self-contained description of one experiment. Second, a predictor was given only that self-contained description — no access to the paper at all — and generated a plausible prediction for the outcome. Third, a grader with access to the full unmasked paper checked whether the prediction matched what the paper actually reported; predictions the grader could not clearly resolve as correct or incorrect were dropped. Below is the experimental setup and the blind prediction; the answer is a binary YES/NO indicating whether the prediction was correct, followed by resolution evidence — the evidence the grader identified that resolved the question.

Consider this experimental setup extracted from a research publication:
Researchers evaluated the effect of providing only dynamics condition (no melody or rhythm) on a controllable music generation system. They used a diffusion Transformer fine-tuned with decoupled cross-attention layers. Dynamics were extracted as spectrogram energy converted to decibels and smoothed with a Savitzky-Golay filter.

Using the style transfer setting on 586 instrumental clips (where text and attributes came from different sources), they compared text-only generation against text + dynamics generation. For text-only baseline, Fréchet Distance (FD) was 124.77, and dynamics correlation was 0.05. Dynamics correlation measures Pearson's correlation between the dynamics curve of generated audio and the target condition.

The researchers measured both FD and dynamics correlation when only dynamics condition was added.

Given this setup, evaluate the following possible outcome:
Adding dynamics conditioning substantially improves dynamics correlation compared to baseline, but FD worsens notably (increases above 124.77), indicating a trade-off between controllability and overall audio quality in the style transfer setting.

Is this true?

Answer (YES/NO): YES